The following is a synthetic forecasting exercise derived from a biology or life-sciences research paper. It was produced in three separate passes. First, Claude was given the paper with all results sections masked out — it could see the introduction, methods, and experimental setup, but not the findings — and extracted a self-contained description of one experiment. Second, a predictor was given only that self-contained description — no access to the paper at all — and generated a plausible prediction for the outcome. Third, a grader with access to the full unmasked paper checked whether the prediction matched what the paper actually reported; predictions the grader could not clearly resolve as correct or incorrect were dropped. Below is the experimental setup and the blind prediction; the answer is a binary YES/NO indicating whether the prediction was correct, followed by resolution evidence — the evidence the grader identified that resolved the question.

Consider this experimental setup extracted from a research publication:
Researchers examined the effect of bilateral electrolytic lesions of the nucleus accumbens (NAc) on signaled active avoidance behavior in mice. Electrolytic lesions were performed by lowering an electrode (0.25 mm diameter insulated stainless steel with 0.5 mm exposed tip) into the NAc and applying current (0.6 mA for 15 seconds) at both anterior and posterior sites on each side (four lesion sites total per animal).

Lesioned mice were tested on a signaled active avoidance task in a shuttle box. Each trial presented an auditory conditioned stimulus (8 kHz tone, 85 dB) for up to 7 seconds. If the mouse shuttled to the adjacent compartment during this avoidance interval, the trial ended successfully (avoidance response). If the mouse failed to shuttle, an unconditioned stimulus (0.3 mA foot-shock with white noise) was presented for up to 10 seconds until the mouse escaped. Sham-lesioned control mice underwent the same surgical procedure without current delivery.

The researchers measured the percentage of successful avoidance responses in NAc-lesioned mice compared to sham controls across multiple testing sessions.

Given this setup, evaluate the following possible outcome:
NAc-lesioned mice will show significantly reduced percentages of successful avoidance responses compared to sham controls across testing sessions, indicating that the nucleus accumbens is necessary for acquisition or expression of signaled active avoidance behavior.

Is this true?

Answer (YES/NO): NO